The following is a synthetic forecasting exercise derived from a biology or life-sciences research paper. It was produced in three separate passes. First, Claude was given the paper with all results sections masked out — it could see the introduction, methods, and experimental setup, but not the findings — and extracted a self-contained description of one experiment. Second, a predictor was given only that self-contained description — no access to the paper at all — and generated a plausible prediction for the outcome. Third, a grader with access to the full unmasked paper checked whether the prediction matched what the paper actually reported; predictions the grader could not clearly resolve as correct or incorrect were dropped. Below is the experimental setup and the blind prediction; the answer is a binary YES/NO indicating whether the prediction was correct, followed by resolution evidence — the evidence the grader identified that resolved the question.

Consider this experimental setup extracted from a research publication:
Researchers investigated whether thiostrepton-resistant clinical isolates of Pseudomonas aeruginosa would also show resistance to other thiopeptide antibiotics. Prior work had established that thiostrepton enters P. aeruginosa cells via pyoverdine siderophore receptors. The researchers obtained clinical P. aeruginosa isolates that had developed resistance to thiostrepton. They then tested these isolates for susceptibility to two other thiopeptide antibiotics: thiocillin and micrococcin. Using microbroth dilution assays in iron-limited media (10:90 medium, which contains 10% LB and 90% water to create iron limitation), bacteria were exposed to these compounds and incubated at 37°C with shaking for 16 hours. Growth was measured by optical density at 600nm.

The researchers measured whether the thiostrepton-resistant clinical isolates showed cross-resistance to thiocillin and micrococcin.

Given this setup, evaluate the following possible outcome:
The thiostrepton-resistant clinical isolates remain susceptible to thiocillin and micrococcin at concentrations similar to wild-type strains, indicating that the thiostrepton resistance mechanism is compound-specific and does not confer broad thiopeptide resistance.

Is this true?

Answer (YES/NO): YES